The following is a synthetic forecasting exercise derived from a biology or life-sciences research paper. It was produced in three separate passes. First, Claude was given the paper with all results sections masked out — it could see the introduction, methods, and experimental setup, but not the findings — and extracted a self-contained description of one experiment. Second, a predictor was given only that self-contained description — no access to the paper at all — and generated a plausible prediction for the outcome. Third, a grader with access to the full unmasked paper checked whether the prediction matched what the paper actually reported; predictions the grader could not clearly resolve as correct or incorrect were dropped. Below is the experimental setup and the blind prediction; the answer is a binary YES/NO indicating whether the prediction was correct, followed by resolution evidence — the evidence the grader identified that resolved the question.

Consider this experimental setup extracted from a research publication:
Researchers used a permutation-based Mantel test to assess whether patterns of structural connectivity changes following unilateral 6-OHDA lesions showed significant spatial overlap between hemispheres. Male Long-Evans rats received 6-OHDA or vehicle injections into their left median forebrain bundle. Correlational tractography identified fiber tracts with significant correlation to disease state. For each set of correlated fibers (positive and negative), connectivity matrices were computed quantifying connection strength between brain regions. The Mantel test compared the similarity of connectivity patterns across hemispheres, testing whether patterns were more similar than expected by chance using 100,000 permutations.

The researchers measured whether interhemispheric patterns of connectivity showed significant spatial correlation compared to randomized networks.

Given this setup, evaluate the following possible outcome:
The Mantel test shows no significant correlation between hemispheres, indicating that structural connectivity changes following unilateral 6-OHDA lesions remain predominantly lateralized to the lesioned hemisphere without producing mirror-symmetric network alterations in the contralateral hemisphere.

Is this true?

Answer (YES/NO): NO